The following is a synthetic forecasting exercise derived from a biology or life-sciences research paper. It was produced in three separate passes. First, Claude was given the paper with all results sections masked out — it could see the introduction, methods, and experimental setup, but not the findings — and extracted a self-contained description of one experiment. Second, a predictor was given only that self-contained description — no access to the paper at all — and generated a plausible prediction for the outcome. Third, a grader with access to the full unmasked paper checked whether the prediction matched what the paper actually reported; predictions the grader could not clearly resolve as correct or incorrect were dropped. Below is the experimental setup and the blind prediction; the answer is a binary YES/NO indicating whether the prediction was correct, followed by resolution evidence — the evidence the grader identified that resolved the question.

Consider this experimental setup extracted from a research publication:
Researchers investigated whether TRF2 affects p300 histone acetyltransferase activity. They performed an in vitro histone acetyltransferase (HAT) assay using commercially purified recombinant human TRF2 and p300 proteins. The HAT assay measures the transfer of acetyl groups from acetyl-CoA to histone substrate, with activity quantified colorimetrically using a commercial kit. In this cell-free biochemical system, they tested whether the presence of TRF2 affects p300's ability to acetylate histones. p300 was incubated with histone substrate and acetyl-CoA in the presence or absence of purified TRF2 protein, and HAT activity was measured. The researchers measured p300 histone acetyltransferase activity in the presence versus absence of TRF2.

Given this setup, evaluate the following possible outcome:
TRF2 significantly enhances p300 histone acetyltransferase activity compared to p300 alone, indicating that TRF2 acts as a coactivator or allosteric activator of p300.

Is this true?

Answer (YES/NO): YES